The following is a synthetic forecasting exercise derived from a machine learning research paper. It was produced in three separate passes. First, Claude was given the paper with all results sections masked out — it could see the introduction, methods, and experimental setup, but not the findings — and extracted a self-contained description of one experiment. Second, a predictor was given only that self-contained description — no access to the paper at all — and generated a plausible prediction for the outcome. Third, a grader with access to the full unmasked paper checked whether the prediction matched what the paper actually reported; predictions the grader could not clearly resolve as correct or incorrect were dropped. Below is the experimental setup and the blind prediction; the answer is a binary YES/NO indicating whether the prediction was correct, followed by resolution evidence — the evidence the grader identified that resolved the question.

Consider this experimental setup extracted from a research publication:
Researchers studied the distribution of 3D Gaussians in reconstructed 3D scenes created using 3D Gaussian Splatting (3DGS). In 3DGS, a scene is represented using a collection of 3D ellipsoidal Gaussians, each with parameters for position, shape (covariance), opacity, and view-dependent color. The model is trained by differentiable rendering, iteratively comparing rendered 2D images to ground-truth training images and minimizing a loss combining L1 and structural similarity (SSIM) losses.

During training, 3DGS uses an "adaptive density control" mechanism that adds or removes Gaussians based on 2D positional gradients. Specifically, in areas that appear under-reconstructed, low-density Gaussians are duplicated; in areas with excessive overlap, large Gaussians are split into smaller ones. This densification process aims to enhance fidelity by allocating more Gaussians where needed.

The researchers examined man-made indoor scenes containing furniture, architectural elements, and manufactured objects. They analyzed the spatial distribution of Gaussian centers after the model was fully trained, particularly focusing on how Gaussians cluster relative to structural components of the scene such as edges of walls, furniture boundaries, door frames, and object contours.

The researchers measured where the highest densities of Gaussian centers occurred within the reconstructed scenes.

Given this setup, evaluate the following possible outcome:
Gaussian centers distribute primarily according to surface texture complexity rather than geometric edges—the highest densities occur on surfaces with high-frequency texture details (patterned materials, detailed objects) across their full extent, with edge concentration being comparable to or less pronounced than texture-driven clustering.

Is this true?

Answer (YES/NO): NO